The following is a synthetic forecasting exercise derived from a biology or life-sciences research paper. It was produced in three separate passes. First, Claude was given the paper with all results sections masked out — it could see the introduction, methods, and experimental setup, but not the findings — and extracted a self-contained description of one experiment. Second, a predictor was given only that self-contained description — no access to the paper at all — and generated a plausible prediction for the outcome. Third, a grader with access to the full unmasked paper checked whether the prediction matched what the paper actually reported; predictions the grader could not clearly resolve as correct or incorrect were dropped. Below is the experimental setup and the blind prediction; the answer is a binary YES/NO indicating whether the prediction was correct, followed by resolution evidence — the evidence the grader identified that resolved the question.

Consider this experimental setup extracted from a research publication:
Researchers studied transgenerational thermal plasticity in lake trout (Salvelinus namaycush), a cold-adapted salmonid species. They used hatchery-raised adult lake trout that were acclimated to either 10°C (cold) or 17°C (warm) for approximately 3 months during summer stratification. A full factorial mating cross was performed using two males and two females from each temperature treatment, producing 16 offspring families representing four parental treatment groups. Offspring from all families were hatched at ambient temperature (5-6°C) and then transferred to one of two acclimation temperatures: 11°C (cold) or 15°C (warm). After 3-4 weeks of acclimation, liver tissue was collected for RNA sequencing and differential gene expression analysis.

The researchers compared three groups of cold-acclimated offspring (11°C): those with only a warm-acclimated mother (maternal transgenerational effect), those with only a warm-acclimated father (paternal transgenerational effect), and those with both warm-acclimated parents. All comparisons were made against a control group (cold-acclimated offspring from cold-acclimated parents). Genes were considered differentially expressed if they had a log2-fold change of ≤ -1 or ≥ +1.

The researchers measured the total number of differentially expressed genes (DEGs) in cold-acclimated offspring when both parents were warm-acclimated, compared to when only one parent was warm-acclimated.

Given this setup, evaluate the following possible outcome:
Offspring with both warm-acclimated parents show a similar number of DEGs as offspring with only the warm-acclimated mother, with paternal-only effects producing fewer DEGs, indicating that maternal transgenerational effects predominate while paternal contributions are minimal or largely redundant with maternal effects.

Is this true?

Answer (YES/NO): NO